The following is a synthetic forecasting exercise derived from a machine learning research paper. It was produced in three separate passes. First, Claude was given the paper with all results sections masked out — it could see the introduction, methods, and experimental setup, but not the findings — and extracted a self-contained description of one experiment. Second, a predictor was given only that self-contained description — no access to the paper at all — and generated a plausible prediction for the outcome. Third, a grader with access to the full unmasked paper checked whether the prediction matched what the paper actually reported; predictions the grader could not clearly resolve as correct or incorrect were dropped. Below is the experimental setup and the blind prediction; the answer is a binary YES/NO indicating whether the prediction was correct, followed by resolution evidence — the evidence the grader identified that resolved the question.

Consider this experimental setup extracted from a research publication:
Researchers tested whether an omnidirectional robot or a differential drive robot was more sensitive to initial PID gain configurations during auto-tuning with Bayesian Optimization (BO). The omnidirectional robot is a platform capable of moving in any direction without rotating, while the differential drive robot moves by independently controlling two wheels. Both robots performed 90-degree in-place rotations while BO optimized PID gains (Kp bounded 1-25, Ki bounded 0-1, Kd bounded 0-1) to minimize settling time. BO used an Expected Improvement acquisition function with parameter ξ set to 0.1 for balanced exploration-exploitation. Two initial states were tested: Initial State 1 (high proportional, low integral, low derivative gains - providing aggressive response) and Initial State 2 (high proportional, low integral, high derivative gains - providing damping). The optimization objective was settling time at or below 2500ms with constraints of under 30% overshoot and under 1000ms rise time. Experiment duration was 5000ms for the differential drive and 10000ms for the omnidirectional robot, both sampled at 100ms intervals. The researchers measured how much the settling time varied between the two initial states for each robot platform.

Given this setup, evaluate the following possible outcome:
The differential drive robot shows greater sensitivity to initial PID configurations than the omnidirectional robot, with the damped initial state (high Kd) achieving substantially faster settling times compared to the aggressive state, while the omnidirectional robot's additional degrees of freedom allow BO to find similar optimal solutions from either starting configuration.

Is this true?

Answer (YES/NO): NO